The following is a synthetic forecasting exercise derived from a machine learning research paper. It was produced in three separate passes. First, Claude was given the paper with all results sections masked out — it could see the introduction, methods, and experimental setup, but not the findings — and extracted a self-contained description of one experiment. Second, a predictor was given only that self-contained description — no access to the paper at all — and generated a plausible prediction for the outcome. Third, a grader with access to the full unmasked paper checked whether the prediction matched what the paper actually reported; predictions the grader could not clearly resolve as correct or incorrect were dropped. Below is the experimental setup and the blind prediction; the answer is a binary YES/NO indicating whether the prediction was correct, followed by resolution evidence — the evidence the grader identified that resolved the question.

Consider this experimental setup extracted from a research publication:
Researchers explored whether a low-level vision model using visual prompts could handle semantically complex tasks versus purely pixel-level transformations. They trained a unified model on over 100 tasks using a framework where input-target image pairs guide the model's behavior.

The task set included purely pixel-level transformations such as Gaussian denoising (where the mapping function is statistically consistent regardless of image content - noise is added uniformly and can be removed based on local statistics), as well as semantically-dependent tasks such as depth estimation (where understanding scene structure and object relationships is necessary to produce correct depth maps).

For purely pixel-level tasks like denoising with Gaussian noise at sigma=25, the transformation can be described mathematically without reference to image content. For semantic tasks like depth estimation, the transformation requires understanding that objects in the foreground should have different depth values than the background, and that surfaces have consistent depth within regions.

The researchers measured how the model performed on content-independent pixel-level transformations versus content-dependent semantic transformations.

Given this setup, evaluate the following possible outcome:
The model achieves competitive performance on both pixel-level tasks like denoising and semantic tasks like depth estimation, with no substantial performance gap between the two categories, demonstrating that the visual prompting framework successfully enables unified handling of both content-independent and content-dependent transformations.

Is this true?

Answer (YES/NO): NO